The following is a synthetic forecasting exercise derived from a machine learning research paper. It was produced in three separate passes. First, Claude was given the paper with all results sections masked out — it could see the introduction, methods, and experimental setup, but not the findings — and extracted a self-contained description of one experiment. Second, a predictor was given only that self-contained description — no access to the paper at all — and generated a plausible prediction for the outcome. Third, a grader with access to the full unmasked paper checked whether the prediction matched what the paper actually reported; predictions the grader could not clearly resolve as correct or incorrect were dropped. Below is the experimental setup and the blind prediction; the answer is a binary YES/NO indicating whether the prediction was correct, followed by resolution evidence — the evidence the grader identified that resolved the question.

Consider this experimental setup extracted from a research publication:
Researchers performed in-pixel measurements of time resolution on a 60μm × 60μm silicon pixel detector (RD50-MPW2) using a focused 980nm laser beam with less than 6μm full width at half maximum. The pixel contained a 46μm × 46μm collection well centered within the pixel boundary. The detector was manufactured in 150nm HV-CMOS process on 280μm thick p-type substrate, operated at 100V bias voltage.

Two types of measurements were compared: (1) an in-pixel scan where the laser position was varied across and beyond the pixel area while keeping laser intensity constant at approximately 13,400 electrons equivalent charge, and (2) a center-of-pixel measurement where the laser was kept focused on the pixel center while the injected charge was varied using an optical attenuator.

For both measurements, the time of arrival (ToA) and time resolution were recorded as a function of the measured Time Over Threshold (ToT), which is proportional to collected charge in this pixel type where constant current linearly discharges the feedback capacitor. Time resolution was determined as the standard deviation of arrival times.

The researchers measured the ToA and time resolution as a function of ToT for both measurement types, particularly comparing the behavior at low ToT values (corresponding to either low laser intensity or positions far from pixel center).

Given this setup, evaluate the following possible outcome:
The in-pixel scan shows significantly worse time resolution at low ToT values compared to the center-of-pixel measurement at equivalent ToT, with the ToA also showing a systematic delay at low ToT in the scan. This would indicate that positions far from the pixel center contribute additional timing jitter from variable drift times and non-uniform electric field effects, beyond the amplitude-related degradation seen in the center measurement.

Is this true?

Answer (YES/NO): YES